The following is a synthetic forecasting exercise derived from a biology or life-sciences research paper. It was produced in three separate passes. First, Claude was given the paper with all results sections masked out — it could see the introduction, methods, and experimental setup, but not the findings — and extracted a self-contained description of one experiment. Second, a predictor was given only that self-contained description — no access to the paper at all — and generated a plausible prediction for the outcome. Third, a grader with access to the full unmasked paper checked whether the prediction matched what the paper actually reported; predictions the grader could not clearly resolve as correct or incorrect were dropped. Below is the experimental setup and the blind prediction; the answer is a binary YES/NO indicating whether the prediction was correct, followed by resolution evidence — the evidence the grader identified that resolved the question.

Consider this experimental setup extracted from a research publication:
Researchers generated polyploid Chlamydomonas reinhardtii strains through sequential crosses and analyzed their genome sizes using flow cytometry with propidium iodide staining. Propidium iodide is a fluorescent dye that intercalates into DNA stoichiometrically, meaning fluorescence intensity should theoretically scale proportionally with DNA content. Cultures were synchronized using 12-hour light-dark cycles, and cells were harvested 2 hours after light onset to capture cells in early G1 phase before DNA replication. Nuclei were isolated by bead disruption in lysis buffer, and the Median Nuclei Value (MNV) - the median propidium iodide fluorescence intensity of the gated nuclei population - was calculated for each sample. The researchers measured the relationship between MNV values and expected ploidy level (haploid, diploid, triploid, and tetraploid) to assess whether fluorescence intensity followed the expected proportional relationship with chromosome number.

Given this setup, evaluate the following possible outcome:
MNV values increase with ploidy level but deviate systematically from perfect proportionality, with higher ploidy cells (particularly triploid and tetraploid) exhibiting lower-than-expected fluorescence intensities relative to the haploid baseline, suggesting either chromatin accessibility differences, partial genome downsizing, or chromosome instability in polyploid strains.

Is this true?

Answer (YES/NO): NO